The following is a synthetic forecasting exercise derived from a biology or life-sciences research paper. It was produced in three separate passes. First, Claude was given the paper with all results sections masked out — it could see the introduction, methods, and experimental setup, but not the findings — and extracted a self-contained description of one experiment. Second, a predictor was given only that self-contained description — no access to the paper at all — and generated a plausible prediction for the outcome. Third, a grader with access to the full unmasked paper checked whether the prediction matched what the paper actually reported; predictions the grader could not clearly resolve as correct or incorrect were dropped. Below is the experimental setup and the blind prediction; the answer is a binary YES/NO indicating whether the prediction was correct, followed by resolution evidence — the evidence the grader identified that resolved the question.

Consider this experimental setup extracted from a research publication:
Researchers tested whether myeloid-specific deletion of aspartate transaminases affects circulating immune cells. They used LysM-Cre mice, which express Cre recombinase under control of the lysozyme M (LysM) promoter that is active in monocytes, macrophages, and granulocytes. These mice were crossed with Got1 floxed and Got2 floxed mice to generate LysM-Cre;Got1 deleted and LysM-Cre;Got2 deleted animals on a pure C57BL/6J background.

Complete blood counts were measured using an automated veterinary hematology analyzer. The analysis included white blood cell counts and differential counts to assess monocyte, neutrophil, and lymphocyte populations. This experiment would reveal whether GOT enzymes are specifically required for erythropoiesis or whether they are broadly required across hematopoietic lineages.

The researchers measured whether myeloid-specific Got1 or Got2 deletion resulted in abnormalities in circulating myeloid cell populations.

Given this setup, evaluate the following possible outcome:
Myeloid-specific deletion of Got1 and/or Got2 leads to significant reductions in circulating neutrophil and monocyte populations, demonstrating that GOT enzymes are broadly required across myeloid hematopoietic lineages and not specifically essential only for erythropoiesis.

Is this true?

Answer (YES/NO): NO